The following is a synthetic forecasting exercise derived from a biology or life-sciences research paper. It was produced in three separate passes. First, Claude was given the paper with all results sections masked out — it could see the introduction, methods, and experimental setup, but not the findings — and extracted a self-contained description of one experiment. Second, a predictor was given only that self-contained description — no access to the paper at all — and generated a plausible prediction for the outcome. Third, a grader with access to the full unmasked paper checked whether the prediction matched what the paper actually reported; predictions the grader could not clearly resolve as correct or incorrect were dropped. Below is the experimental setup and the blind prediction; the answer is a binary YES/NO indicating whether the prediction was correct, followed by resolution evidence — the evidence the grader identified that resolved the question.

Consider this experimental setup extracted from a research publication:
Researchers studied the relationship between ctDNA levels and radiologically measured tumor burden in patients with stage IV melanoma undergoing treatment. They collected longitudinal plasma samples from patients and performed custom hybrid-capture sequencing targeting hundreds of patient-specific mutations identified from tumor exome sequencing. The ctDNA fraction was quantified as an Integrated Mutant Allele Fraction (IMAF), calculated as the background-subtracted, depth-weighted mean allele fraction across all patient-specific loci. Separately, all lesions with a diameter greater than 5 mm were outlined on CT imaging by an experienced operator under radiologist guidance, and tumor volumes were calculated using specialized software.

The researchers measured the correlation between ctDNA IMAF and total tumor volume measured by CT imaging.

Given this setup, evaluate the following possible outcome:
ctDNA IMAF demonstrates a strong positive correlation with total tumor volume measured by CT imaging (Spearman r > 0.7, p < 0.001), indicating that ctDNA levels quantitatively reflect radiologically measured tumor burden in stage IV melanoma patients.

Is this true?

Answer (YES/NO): NO